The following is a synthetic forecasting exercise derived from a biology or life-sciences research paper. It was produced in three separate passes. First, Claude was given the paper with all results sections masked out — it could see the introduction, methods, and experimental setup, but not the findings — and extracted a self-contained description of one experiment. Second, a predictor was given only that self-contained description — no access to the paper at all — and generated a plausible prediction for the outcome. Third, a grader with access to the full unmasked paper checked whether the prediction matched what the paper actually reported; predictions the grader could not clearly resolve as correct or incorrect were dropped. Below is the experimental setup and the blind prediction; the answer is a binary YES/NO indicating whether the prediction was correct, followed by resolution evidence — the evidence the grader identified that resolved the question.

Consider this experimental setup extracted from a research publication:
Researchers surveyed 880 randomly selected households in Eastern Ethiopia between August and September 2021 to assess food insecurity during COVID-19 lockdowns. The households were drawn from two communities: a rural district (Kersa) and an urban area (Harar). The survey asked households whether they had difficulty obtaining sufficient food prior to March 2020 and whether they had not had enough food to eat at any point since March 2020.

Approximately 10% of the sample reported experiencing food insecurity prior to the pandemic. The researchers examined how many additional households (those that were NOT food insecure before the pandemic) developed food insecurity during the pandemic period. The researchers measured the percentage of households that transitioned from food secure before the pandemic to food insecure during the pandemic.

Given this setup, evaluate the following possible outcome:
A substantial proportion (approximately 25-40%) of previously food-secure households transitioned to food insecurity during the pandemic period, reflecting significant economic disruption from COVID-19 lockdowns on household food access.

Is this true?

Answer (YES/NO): NO